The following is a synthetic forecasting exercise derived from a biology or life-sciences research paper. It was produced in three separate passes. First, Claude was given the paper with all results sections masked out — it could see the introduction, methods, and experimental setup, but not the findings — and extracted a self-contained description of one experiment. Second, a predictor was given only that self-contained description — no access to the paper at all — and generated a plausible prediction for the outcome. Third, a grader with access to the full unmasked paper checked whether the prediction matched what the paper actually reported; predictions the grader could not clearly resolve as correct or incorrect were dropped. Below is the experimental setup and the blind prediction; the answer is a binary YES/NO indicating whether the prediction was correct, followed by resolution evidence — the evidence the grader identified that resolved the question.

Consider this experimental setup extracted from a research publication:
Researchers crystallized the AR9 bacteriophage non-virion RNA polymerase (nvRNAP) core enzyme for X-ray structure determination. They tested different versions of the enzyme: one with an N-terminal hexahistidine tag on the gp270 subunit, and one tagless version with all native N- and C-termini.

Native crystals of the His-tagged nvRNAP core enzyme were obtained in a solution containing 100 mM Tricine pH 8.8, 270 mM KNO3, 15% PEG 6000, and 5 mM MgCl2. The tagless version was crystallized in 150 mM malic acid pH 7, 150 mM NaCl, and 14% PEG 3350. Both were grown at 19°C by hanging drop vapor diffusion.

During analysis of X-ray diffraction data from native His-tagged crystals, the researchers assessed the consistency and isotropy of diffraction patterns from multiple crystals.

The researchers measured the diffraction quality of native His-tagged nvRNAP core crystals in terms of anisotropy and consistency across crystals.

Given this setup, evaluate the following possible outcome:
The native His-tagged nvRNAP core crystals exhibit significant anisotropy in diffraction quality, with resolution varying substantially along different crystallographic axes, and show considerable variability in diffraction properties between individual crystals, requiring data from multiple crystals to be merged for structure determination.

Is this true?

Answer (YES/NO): YES